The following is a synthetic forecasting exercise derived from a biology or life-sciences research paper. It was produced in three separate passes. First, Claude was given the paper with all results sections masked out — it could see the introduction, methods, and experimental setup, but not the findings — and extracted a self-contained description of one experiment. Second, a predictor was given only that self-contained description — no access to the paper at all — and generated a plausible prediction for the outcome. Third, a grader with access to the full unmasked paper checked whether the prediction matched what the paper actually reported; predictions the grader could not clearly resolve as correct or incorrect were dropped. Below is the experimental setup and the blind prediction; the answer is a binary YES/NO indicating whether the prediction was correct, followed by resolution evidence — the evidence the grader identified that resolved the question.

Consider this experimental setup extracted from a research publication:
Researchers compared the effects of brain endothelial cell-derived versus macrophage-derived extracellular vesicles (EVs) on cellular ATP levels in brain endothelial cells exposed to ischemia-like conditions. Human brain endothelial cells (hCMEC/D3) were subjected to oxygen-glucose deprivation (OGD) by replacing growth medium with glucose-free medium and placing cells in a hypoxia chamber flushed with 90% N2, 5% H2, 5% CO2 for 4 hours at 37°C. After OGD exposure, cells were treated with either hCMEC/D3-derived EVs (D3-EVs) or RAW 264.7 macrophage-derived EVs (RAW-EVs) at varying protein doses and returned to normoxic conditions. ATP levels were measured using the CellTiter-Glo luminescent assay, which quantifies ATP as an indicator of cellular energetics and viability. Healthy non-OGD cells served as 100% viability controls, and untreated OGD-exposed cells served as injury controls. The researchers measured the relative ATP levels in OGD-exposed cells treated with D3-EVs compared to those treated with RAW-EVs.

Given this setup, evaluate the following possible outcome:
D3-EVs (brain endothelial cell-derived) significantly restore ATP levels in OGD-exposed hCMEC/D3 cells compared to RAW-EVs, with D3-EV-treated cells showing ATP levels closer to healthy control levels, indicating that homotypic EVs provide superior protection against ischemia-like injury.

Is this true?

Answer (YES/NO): YES